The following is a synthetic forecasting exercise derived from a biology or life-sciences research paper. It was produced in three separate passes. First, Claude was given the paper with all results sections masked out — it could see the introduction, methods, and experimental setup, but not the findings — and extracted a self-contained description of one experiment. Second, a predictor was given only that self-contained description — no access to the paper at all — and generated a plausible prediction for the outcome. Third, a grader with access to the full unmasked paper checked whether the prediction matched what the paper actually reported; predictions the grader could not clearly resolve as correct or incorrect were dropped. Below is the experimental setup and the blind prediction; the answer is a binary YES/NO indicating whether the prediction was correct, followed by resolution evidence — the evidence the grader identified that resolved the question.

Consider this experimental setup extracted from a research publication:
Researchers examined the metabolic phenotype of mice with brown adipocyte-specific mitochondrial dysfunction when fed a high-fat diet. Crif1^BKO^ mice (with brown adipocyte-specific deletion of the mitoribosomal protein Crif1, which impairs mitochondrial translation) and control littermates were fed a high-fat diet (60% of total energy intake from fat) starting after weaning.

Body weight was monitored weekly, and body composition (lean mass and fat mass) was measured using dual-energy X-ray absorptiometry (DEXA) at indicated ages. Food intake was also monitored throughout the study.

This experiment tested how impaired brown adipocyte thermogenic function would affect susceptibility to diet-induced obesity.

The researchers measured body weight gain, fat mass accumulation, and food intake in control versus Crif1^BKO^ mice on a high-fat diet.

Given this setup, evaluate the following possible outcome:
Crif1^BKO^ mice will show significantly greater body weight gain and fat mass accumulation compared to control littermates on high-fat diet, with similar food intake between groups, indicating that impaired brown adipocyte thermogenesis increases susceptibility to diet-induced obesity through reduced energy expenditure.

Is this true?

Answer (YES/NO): NO